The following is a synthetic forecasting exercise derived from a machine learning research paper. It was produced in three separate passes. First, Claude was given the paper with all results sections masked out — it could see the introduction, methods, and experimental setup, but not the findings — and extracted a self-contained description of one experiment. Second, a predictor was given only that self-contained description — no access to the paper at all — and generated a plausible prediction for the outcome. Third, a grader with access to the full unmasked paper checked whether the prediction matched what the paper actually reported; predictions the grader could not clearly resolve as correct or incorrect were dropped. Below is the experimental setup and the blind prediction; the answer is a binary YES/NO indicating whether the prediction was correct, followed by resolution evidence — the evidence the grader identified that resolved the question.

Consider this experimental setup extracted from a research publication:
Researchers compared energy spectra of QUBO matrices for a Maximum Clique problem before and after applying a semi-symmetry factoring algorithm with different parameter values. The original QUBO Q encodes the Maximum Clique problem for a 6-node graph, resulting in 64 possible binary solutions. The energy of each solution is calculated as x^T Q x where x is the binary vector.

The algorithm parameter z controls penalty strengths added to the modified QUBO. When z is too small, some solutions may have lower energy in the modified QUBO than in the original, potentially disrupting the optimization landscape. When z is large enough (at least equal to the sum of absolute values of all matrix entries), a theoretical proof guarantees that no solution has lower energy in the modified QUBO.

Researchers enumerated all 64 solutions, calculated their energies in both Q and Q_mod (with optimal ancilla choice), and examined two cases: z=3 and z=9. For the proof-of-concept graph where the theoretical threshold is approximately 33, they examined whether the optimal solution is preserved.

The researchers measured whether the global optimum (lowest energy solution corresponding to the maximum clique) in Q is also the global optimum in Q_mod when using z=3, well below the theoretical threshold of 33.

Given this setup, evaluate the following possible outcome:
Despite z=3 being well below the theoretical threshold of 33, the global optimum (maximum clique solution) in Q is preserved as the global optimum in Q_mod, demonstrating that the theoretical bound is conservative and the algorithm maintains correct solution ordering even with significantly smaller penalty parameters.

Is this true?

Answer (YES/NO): YES